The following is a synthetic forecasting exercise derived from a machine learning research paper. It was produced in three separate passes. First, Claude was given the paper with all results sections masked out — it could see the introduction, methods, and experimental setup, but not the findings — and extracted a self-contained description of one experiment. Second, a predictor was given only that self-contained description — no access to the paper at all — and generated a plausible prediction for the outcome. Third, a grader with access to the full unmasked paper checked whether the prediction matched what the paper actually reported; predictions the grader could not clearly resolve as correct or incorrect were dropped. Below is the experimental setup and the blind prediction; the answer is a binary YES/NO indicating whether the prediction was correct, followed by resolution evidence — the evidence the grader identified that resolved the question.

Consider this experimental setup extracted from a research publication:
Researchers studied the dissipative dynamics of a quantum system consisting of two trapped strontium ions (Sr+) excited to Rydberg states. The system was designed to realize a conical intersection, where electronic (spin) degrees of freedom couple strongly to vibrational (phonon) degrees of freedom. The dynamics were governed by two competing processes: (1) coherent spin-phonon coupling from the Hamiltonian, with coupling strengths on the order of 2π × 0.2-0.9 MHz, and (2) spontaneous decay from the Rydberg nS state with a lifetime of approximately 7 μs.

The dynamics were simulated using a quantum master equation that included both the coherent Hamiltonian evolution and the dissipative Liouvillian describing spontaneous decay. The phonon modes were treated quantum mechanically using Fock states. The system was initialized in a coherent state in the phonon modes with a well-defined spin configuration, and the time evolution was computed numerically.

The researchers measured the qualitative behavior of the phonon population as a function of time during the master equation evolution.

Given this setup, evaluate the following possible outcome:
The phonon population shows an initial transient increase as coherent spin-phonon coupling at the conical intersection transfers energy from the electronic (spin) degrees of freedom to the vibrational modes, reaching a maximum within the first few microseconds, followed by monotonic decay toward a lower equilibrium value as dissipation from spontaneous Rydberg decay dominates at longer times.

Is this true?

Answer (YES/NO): NO